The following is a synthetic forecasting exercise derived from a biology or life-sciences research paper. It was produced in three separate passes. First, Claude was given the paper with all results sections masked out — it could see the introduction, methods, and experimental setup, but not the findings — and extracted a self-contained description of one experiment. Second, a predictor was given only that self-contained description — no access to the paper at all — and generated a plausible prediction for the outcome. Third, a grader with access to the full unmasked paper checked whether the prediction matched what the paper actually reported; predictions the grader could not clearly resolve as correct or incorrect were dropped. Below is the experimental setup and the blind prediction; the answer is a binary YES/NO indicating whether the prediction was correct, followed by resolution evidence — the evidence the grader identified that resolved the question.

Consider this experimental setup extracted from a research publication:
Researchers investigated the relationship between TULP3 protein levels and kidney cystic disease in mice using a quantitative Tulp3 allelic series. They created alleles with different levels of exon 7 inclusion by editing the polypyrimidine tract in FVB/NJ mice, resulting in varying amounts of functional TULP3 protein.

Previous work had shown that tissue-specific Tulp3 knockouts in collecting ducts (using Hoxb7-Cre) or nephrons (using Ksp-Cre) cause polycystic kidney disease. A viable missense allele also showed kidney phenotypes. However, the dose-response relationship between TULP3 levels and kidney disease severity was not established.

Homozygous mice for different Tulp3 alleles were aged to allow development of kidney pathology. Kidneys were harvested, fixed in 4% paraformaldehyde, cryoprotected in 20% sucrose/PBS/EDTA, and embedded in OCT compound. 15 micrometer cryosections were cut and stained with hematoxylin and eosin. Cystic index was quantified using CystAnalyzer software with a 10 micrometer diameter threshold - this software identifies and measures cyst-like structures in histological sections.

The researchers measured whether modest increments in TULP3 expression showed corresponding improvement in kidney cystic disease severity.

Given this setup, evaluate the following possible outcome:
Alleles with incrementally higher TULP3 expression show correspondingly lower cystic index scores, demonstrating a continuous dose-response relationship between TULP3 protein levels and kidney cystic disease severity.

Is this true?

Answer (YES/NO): YES